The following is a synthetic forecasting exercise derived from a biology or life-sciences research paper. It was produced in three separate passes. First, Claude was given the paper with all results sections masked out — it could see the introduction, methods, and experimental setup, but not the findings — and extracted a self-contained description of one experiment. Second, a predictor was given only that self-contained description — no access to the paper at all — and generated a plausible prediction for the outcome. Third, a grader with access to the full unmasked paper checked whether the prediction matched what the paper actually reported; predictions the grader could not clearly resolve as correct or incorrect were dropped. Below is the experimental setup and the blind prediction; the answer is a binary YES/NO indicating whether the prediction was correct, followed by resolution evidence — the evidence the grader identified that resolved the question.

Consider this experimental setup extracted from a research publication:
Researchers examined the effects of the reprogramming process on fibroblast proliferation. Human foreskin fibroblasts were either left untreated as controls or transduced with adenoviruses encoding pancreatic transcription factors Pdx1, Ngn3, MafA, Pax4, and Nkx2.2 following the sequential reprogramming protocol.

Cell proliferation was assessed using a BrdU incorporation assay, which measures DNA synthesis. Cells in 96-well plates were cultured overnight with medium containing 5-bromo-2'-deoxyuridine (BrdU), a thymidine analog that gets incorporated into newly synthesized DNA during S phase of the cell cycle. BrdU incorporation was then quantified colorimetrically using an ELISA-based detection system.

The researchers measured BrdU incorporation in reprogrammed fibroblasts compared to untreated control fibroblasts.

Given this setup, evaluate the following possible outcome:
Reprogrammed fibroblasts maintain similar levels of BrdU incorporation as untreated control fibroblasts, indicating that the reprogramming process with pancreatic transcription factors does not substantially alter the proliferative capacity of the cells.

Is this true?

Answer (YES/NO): NO